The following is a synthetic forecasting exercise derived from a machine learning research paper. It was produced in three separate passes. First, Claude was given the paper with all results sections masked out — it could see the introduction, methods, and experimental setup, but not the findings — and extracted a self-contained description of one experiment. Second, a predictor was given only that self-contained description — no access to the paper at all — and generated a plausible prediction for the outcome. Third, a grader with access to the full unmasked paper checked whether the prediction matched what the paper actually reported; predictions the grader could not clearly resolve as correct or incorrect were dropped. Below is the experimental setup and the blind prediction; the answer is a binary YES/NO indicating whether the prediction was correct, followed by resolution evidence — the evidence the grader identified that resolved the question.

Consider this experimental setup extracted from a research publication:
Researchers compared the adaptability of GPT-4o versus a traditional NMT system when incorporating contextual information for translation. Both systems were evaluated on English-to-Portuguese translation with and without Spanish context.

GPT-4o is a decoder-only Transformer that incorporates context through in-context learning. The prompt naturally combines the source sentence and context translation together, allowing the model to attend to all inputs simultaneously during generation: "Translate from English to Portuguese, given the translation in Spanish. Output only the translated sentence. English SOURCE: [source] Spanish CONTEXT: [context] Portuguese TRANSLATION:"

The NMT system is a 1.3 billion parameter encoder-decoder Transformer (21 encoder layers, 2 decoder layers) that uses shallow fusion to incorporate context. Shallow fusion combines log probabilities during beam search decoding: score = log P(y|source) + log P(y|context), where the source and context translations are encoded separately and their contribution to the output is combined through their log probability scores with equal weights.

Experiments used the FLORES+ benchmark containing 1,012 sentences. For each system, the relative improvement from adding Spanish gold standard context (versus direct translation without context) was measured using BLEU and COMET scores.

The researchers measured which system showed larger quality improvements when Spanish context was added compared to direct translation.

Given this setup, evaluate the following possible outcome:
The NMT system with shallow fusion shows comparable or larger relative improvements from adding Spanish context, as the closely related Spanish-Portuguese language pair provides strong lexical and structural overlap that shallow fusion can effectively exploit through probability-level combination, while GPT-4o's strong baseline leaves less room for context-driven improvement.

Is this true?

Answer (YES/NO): NO